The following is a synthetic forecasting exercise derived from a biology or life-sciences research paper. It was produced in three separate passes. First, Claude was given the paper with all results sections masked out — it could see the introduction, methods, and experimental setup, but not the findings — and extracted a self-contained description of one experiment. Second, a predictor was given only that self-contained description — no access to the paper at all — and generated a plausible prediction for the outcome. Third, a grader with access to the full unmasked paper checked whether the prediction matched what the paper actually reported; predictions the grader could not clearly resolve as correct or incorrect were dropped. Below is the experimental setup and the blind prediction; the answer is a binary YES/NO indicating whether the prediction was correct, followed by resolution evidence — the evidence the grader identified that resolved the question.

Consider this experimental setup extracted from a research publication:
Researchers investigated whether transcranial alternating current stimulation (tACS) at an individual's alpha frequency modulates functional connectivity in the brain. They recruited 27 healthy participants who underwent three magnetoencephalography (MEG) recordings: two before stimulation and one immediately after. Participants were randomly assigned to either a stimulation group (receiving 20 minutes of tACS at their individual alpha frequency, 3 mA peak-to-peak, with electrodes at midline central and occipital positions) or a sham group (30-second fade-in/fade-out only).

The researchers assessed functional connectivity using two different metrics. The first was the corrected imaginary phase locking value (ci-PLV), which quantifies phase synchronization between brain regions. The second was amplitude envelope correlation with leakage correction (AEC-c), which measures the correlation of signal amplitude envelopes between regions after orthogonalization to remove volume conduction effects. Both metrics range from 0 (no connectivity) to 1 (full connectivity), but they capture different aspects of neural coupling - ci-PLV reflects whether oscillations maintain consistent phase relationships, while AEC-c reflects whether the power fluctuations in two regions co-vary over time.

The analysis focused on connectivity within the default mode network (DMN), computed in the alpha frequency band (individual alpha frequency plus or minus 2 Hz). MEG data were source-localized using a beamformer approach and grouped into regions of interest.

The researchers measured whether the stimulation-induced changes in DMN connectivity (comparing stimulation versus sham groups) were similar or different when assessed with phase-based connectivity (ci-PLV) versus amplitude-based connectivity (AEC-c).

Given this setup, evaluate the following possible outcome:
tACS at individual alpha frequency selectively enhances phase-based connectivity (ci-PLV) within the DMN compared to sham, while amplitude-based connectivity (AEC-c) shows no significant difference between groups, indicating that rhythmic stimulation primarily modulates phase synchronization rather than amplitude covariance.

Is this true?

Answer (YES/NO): NO